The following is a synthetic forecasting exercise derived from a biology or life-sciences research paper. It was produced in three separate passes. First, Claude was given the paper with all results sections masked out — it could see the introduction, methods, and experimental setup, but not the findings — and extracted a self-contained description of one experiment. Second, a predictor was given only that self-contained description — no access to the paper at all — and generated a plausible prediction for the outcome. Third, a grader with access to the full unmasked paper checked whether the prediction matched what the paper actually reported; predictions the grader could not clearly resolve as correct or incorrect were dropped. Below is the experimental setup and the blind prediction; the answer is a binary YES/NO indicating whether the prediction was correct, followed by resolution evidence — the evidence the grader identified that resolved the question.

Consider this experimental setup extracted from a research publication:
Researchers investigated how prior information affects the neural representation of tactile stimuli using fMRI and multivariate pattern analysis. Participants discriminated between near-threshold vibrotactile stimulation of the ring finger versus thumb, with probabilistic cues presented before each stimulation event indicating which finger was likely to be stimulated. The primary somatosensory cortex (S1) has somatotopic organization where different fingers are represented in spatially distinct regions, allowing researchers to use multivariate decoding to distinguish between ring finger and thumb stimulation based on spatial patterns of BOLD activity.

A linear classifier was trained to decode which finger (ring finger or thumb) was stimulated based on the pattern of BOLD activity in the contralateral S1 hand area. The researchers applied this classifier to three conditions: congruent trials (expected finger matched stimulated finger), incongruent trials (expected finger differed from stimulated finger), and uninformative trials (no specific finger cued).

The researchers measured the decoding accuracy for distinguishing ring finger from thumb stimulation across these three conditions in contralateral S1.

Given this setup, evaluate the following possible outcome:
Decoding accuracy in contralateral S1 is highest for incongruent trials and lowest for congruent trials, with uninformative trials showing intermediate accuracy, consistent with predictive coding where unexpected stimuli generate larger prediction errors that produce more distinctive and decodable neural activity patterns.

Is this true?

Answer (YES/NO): NO